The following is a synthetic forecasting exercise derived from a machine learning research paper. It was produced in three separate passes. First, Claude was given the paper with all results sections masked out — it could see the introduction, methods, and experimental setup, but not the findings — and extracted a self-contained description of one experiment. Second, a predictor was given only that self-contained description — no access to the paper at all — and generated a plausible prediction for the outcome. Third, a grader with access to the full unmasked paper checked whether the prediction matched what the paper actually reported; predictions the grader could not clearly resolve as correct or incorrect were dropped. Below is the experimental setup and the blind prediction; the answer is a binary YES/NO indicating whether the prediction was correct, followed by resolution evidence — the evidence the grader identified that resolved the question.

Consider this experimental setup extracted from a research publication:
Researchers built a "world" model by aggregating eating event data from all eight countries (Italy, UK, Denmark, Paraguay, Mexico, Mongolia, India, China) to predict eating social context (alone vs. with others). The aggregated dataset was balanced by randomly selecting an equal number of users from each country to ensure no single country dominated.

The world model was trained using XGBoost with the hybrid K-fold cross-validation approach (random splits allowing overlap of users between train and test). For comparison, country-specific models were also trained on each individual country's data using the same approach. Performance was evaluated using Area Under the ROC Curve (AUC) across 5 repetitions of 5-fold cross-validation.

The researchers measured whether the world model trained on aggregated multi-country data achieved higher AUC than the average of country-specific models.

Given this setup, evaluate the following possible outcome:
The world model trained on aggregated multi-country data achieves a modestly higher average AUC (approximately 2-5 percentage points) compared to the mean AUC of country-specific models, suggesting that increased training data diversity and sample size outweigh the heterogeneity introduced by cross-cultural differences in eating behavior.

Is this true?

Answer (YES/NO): NO